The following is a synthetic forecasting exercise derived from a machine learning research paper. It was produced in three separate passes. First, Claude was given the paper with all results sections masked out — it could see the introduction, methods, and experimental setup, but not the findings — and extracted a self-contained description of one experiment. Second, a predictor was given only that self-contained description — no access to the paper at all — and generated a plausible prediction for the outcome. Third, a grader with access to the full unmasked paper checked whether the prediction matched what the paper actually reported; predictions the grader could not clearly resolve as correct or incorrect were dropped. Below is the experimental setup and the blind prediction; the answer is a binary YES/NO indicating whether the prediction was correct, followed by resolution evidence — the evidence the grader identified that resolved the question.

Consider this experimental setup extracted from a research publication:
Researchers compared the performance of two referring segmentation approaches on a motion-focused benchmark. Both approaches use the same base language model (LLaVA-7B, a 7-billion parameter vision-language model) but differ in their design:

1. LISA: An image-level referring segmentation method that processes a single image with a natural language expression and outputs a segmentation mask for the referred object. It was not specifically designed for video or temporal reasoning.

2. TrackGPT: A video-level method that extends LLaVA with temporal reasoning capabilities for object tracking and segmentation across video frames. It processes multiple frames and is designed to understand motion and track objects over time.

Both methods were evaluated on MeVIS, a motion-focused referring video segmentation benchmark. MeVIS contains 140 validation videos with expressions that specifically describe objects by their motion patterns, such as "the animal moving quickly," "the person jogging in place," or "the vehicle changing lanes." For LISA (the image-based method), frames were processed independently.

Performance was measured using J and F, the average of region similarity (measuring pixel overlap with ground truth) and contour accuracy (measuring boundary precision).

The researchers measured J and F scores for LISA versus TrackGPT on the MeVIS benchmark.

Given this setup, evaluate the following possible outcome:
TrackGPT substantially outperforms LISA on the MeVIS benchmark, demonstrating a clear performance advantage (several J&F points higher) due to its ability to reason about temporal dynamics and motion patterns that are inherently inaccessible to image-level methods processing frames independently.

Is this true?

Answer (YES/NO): NO